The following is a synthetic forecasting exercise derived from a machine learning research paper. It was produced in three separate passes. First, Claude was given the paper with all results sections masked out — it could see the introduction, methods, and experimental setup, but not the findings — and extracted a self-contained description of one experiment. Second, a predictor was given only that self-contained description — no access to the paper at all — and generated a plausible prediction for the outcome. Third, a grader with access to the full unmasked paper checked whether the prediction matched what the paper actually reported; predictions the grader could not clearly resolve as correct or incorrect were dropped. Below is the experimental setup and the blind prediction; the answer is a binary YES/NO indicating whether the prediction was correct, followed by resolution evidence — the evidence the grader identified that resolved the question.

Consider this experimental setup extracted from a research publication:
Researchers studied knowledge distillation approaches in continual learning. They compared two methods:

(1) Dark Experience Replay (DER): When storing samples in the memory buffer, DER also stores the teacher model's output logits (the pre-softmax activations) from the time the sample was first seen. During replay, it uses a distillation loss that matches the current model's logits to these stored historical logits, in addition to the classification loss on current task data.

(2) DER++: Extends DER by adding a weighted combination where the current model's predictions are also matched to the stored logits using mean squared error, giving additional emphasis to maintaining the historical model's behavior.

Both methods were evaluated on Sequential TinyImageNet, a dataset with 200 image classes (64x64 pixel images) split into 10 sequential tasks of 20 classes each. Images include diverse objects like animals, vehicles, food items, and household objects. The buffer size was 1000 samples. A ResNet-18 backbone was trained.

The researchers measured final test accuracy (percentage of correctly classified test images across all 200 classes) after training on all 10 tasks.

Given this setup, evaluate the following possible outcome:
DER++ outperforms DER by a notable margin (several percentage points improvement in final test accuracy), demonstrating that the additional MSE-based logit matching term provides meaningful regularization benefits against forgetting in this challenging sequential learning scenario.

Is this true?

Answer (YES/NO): NO